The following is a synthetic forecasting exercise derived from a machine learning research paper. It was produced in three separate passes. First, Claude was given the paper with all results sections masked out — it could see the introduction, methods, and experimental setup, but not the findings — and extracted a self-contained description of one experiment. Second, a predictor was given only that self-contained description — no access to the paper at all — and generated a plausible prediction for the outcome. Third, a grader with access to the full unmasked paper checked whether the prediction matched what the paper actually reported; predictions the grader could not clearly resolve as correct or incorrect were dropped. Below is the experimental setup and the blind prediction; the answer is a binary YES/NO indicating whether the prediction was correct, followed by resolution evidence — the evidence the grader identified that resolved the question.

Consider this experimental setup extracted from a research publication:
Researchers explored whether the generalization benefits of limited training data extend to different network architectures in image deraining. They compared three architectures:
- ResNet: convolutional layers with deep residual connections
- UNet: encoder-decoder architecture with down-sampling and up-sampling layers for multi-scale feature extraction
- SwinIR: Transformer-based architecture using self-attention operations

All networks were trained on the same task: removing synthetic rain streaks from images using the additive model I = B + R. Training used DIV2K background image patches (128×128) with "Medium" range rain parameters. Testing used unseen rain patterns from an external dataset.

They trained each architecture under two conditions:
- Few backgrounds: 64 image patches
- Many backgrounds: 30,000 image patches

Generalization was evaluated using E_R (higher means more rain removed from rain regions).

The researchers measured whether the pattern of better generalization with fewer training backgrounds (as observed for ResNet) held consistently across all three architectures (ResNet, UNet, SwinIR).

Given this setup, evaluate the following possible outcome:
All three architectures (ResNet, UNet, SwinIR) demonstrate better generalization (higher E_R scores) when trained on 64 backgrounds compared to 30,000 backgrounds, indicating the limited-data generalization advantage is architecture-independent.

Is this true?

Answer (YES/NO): YES